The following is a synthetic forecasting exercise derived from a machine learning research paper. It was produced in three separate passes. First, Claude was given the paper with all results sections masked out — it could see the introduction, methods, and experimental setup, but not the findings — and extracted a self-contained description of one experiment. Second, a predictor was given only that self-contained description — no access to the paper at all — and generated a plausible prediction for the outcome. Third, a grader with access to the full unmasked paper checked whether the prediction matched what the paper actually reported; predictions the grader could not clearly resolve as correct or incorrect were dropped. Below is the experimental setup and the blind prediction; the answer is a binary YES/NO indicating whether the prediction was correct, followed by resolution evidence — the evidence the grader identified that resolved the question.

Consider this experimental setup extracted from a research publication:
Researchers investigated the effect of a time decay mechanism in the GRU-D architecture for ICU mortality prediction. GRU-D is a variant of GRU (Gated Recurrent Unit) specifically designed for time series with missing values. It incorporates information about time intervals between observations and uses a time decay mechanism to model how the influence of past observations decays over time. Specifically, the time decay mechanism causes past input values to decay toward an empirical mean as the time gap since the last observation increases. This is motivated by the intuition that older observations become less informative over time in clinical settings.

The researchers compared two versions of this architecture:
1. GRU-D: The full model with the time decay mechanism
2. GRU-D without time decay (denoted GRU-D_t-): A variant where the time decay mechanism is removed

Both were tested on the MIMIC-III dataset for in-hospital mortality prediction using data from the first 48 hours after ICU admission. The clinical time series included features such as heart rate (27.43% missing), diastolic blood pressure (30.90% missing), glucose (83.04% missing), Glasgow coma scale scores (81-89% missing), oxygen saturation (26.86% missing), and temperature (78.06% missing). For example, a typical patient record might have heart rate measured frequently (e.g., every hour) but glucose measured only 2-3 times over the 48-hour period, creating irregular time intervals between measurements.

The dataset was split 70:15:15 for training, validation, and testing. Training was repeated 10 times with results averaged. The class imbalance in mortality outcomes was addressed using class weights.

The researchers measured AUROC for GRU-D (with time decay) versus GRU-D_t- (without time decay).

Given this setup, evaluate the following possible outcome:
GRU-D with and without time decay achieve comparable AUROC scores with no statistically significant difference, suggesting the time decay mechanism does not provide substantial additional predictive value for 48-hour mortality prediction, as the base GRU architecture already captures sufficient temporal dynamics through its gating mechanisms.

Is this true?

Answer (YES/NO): YES